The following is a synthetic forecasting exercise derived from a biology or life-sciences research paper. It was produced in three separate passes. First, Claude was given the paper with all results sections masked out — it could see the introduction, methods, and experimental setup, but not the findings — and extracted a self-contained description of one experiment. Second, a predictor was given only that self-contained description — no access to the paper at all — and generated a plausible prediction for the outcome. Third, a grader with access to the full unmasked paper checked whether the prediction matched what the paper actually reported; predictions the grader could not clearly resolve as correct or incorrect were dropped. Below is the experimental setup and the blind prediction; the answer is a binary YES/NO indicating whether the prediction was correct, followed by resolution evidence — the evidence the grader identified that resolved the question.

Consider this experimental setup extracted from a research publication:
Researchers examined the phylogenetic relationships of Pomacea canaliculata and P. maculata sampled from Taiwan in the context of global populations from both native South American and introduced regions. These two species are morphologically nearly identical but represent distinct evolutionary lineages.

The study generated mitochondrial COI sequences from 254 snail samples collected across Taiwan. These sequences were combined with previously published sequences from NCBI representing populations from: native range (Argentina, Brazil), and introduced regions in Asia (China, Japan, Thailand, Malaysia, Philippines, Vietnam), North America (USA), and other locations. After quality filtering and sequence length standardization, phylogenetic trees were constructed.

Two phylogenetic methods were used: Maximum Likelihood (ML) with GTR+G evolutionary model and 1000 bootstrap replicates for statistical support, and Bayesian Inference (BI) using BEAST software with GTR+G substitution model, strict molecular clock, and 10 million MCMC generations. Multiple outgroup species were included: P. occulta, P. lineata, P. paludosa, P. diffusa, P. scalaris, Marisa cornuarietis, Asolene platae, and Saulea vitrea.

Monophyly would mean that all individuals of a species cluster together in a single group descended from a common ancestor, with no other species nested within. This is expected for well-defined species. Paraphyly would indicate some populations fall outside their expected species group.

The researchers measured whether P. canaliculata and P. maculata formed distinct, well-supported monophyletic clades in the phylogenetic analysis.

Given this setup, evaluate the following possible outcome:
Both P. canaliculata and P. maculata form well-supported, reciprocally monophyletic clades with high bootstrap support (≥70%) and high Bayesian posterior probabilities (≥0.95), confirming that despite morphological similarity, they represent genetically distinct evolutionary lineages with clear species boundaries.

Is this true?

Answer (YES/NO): NO